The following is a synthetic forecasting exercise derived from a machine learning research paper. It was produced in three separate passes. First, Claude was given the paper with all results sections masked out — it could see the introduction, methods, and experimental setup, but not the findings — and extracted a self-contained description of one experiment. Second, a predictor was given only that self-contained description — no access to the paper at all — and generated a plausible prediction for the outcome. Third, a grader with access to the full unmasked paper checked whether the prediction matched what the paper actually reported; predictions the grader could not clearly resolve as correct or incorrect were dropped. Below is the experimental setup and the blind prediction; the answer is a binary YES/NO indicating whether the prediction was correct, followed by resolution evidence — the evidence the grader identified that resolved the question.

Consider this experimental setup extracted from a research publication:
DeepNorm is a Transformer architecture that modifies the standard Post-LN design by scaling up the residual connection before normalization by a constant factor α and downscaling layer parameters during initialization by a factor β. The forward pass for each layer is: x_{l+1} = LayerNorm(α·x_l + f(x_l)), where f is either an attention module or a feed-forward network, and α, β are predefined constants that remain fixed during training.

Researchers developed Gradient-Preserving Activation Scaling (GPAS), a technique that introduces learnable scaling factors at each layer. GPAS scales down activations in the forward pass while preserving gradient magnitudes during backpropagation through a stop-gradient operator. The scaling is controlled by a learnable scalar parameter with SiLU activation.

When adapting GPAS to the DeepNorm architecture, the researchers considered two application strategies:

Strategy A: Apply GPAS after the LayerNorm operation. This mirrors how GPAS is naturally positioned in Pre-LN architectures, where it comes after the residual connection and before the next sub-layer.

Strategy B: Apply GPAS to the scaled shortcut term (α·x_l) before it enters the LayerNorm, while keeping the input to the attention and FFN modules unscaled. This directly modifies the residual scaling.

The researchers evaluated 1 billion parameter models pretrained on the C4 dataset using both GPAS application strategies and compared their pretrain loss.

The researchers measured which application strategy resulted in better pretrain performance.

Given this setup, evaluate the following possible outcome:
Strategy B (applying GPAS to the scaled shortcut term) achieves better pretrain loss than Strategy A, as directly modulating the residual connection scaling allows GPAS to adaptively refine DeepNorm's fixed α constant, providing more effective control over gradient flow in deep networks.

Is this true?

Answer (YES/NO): YES